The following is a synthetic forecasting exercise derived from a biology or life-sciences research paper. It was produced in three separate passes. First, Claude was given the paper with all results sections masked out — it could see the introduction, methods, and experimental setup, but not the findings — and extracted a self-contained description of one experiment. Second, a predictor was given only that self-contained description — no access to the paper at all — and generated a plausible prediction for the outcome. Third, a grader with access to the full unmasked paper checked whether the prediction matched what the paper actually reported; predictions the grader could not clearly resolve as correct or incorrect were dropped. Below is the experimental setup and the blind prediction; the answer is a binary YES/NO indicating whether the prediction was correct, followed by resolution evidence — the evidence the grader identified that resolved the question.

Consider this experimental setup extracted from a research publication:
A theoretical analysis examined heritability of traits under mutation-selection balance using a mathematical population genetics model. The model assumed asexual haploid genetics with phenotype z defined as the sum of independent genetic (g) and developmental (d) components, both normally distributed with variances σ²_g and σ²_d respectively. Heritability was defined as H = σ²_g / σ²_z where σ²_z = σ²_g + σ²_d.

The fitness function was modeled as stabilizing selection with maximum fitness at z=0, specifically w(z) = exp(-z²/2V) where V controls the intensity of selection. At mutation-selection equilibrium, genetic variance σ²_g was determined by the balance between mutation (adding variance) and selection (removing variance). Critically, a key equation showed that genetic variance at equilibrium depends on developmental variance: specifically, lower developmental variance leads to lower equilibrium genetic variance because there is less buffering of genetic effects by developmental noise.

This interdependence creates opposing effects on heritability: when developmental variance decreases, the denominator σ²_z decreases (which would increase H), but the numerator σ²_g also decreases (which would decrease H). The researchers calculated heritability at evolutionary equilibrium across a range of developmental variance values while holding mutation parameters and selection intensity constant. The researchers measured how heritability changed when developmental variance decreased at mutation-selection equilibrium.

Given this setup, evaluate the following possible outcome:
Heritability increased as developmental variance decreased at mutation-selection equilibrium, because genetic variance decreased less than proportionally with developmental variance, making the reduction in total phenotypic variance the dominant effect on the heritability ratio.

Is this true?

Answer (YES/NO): YES